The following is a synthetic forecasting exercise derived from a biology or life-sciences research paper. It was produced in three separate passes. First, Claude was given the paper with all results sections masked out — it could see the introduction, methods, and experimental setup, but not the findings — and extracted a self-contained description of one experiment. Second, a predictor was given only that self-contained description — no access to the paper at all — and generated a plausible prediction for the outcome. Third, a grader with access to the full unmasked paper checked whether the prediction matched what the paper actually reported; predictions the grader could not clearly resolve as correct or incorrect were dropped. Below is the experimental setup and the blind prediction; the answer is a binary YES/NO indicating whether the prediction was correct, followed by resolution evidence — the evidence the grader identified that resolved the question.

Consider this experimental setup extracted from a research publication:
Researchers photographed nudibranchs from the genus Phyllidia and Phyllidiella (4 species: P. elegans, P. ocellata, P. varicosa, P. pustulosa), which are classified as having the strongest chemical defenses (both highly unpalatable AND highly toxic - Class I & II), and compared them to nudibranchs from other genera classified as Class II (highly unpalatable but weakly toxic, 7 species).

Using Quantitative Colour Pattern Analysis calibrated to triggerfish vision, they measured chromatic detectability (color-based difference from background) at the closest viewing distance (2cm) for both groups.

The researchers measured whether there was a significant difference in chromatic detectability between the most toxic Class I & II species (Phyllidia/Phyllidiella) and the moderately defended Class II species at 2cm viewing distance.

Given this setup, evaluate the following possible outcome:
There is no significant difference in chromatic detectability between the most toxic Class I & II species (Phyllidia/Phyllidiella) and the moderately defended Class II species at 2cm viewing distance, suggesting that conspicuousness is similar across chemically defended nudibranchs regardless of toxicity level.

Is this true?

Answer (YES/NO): YES